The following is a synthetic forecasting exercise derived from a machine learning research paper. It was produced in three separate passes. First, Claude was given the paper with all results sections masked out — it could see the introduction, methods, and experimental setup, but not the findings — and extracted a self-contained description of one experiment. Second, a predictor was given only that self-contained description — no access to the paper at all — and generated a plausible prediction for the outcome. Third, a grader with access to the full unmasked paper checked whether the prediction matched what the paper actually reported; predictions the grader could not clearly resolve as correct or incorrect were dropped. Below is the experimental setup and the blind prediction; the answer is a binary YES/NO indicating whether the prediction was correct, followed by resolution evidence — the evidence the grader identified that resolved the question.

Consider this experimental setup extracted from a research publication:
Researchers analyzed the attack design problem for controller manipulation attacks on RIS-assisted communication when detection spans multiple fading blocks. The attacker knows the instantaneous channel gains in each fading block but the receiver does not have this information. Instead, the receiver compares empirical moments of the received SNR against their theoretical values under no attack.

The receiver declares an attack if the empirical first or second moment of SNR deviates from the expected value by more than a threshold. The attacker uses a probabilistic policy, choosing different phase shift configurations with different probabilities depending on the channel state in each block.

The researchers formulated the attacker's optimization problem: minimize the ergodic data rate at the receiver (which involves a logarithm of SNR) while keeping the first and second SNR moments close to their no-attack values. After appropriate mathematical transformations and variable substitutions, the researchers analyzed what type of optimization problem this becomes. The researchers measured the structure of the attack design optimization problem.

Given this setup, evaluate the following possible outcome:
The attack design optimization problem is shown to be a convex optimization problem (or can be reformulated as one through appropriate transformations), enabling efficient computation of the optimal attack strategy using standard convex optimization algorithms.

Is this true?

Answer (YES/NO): YES